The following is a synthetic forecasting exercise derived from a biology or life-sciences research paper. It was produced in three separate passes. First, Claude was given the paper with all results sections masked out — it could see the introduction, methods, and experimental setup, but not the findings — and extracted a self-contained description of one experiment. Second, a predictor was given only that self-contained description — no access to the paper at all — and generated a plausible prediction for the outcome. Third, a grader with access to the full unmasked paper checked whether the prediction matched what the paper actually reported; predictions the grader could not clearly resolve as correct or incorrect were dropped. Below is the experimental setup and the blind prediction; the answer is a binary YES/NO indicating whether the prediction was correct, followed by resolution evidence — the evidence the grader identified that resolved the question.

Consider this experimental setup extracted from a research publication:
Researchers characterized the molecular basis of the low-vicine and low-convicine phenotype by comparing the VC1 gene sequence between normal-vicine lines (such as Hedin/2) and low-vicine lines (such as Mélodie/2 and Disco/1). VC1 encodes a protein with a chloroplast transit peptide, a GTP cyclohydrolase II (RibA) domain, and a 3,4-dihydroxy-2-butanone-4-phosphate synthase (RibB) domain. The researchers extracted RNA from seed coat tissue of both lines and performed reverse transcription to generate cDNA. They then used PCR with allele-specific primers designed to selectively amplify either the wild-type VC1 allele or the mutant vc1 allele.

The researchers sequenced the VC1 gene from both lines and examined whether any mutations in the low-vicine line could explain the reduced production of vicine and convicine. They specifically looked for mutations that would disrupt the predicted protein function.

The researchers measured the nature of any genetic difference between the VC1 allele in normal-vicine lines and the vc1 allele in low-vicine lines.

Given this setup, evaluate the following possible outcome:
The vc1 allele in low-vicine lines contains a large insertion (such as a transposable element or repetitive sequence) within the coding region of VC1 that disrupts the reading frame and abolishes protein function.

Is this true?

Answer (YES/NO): NO